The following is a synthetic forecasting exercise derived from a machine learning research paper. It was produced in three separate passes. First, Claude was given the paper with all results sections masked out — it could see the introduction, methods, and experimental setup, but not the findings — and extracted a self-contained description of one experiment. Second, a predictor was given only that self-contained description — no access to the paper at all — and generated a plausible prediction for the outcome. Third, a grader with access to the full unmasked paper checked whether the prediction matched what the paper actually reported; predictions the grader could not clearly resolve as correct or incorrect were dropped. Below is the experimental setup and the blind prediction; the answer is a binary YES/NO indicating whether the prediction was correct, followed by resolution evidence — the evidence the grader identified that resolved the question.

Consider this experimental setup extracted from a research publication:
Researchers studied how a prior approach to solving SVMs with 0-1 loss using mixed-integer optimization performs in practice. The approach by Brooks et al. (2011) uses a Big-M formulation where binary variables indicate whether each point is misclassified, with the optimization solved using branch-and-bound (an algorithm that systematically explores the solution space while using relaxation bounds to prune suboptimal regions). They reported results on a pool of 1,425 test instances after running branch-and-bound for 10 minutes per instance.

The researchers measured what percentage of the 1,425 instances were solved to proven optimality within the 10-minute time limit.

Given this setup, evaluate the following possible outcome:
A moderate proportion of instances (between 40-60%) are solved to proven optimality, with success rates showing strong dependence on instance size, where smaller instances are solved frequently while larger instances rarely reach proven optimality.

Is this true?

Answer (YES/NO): NO